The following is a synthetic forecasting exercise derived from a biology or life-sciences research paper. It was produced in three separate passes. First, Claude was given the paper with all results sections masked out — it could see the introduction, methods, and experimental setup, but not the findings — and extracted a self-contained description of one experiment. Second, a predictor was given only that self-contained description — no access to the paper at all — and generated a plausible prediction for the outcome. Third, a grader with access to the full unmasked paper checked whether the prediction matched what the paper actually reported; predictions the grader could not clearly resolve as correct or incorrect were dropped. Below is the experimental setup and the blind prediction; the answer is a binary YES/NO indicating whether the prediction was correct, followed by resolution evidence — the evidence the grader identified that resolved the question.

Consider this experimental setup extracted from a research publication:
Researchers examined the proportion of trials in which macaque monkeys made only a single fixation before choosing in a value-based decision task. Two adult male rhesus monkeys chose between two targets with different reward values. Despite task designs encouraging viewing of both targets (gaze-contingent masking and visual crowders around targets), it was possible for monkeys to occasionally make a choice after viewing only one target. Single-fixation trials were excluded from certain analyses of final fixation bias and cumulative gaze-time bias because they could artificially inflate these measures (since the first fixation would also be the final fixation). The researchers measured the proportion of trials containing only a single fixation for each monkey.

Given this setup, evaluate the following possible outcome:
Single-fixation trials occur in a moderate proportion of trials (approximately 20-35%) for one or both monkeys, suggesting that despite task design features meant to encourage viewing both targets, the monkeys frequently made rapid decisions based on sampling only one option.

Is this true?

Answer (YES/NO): NO